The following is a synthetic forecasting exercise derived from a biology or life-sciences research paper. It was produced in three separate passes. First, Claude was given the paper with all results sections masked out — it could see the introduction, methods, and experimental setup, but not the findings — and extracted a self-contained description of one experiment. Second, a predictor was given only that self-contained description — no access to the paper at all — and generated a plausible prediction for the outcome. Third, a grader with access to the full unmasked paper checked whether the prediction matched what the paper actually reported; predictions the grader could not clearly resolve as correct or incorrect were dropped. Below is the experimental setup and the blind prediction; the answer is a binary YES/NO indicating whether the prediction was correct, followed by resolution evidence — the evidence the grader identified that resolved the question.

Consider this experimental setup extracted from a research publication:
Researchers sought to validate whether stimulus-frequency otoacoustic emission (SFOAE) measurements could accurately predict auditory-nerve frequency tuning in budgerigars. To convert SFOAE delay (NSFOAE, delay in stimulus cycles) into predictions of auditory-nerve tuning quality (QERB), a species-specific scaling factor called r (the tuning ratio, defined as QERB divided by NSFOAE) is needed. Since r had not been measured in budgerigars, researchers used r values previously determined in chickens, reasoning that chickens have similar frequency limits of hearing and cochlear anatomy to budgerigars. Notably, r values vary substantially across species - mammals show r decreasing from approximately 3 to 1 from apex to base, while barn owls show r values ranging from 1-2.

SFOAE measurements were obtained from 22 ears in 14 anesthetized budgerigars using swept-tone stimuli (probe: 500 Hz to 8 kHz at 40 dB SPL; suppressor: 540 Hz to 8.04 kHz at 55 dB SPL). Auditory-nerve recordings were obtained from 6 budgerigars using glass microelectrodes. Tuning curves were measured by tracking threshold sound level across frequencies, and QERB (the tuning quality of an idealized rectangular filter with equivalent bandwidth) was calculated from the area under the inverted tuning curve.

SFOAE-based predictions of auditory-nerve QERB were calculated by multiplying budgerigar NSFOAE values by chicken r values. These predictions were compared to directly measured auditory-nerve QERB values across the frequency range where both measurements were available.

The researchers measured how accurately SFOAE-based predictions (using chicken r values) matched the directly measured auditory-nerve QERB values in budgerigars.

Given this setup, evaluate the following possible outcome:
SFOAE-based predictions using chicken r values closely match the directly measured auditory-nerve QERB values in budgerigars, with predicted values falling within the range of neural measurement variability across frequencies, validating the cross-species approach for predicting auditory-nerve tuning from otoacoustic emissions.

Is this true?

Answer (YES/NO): YES